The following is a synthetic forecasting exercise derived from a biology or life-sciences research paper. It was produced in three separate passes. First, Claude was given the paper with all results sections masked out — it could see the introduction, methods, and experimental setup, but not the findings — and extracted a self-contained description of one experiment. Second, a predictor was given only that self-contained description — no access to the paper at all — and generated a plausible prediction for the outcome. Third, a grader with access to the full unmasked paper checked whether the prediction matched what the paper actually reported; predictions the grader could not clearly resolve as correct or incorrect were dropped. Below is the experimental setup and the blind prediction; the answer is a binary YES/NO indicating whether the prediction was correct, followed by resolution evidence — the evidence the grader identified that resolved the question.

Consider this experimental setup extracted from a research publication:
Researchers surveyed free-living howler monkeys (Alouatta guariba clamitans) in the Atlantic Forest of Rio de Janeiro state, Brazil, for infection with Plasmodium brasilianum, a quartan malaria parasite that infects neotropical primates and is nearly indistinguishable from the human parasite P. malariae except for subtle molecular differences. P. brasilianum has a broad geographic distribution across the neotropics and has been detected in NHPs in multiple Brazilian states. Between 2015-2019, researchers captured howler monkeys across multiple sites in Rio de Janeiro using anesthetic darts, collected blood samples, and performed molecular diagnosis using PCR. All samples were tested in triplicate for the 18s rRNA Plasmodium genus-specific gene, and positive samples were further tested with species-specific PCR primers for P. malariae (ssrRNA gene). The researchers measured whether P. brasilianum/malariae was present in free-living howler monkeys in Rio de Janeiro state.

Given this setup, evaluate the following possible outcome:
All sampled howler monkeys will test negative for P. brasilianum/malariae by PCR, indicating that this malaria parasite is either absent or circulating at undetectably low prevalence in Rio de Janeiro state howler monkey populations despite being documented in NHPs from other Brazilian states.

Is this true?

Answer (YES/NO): NO